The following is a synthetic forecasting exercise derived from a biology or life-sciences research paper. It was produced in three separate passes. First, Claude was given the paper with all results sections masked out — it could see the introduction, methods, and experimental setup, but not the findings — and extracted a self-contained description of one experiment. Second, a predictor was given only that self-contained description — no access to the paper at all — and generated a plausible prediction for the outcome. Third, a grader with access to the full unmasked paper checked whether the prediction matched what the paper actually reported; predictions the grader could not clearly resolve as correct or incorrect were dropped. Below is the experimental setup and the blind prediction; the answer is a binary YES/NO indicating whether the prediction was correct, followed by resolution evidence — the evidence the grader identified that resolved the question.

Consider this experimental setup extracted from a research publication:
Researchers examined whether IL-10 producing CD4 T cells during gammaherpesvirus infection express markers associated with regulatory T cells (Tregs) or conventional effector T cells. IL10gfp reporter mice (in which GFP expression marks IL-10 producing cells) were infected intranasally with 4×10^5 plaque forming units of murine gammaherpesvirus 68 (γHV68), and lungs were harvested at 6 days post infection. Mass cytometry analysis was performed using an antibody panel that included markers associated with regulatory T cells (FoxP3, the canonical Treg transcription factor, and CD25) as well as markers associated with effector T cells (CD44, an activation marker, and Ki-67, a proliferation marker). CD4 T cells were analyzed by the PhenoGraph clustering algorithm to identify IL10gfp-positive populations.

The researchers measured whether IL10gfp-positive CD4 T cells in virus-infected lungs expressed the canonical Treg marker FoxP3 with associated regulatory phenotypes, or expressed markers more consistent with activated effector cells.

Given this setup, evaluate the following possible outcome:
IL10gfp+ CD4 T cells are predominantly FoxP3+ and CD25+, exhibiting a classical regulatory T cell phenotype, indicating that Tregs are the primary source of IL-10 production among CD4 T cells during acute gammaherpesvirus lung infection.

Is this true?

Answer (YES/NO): NO